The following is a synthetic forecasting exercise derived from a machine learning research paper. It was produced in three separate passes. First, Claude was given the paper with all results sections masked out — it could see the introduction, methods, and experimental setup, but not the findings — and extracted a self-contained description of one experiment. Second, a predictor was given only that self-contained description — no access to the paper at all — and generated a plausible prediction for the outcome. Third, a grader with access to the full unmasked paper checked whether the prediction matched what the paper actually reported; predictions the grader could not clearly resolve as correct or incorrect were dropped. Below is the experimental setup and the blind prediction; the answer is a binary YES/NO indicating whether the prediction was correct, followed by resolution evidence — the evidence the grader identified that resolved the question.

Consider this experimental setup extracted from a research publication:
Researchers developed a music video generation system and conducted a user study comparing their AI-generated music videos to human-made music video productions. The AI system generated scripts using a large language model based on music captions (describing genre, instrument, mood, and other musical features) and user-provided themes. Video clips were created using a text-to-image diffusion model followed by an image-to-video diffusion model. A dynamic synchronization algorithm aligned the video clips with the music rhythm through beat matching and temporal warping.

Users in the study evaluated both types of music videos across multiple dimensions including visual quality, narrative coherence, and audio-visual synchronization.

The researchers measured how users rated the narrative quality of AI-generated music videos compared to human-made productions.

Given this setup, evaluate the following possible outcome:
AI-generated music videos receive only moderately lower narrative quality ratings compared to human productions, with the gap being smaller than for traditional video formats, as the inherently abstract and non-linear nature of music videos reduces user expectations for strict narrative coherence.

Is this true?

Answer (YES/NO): NO